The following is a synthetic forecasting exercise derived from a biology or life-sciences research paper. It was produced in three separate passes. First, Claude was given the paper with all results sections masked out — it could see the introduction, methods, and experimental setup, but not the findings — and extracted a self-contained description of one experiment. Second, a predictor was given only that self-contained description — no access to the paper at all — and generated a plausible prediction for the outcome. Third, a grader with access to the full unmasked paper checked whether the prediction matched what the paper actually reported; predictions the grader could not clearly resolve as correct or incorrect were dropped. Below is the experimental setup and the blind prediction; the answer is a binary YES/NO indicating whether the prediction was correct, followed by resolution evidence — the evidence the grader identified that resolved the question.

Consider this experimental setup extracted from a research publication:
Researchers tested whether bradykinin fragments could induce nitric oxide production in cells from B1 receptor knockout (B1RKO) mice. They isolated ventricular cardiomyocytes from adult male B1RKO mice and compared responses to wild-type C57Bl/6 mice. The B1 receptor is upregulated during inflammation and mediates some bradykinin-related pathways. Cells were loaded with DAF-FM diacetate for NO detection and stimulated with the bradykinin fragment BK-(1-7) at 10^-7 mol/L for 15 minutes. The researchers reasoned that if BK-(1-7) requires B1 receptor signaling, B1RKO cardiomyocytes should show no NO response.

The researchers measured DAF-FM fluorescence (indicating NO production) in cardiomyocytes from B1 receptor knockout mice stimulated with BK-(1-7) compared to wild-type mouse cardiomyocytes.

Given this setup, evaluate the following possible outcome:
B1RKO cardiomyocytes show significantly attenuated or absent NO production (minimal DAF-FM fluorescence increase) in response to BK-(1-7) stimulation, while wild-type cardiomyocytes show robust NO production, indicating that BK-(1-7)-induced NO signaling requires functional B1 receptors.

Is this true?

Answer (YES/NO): NO